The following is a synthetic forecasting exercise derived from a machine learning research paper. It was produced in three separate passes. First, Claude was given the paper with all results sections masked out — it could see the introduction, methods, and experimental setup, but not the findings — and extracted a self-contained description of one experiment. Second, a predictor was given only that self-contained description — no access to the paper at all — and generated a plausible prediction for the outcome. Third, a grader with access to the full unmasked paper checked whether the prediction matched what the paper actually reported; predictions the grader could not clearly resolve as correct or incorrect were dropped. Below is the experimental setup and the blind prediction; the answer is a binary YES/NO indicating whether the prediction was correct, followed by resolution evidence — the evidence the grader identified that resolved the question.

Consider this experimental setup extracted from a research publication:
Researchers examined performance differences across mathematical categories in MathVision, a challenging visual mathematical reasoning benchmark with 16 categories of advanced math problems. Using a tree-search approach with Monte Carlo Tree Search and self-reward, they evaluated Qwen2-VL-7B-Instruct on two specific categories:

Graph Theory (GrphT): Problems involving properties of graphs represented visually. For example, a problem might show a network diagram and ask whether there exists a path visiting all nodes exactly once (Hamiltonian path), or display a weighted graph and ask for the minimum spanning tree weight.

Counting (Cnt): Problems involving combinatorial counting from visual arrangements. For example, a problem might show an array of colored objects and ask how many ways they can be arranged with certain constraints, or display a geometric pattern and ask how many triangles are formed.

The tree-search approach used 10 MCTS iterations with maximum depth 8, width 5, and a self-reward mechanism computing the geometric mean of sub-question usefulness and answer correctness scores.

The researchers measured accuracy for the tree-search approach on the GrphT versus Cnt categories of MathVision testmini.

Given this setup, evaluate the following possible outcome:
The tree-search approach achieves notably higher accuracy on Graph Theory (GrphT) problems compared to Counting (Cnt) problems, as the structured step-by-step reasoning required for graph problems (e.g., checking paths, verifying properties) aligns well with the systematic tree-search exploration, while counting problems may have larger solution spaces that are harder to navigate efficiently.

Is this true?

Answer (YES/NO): YES